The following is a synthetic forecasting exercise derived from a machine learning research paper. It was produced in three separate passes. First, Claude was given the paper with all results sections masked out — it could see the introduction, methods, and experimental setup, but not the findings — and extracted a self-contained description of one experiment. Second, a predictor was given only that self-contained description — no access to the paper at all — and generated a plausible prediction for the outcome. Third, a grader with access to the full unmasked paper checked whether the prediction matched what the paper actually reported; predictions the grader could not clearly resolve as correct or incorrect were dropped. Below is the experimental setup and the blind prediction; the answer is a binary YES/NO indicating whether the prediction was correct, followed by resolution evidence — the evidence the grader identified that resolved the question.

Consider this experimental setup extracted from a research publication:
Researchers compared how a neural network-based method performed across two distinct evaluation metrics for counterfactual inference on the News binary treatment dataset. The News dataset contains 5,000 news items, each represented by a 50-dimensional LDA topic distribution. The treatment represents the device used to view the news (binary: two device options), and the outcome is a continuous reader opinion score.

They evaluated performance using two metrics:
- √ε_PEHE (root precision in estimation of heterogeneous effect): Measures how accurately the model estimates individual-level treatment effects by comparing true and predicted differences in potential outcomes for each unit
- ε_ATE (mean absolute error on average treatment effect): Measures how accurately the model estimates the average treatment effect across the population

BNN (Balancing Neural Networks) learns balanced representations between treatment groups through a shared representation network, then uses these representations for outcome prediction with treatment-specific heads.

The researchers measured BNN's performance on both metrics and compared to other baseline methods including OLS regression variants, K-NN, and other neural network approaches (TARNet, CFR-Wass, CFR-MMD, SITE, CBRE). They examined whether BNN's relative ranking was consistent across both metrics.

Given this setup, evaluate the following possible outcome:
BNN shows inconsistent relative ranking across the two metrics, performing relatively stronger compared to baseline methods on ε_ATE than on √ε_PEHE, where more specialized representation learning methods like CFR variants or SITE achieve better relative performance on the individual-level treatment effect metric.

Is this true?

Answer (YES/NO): NO